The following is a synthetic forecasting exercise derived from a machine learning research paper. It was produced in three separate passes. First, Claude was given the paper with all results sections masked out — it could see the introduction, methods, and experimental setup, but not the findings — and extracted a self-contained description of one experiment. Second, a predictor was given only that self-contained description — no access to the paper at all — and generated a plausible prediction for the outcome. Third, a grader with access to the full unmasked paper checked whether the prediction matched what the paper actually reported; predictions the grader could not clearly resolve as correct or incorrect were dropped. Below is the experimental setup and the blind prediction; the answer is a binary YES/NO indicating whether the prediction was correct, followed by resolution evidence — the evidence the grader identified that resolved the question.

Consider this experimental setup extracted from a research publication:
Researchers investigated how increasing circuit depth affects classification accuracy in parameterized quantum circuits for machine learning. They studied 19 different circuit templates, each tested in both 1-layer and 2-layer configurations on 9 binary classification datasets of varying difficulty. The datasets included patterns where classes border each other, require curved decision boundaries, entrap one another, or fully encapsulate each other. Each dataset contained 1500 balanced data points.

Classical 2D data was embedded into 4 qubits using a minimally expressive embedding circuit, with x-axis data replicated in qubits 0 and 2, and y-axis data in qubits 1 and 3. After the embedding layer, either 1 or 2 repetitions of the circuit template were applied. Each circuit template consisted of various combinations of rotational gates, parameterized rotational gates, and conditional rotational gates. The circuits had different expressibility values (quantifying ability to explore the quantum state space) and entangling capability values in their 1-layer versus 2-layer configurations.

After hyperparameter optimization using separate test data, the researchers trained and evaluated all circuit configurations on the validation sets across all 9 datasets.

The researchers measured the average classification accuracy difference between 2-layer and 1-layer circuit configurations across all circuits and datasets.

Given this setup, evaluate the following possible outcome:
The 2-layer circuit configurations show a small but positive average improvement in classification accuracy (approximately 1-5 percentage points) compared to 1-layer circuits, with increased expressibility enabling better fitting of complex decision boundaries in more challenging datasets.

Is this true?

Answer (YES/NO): YES